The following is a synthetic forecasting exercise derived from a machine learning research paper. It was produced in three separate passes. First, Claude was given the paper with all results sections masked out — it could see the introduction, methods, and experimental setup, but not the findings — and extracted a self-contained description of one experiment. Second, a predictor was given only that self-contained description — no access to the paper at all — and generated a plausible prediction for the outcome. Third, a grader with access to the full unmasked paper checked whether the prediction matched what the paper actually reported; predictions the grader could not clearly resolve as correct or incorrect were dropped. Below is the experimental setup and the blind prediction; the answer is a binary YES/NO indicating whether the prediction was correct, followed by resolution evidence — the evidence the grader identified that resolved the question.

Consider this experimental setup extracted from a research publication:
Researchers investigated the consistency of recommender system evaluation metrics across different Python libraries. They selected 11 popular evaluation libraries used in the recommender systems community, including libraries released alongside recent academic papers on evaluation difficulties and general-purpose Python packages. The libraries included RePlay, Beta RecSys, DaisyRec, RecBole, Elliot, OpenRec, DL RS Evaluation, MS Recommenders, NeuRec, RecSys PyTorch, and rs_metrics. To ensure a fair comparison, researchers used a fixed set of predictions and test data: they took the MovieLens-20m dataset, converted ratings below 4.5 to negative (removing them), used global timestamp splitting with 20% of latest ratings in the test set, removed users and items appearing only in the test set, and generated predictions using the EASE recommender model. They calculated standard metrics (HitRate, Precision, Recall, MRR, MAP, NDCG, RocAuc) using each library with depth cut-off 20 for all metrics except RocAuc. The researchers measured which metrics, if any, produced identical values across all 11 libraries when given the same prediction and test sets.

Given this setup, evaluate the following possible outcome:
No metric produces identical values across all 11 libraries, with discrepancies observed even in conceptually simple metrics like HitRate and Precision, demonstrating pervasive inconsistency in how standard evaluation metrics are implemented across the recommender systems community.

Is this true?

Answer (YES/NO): NO